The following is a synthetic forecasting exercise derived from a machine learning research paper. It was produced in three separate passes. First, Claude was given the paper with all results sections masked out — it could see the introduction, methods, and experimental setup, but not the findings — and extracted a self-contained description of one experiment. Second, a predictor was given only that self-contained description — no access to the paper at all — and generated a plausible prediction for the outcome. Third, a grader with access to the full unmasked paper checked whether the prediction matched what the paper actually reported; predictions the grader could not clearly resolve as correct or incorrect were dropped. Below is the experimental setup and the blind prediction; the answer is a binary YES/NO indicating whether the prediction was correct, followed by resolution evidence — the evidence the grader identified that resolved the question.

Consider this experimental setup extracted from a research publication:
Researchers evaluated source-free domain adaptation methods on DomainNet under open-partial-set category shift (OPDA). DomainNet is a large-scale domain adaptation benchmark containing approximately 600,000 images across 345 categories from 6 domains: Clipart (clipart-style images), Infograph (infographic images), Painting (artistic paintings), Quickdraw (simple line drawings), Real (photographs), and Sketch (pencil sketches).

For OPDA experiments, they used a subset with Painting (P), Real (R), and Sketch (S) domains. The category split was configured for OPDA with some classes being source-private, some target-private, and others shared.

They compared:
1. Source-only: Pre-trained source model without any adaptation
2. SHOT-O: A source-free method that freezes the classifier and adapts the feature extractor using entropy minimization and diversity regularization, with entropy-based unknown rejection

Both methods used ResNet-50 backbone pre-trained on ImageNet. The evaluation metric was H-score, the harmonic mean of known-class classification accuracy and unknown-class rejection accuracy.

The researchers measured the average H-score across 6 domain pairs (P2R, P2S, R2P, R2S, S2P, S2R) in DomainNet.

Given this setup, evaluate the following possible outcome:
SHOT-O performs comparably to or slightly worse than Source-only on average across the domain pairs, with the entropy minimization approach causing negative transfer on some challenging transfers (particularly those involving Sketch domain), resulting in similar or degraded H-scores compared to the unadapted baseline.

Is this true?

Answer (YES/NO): NO